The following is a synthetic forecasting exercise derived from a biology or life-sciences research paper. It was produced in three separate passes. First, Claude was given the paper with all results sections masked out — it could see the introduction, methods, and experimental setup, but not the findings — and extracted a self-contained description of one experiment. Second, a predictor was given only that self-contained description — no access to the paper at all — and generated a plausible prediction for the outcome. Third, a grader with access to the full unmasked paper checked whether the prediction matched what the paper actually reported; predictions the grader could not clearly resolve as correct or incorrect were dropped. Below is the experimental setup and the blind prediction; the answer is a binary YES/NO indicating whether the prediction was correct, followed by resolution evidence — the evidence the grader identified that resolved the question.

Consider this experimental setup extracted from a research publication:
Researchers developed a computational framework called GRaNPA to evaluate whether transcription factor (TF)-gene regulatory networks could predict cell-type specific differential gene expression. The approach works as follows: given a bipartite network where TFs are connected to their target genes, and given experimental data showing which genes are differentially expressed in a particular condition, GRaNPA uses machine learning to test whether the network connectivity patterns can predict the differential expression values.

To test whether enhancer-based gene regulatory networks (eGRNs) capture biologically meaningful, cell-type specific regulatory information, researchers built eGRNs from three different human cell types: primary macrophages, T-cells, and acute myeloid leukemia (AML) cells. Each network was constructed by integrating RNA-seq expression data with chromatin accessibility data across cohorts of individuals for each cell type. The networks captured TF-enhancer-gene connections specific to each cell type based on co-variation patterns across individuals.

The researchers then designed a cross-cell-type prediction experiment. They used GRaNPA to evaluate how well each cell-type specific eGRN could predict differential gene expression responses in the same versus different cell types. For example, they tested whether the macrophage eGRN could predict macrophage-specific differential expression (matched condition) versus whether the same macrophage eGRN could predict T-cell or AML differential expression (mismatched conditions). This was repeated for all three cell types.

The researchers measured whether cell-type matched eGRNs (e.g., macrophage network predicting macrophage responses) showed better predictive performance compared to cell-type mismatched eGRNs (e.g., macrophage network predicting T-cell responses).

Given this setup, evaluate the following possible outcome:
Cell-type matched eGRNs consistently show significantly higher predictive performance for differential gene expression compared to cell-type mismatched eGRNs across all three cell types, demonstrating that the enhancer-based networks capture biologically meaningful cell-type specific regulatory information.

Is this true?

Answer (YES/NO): YES